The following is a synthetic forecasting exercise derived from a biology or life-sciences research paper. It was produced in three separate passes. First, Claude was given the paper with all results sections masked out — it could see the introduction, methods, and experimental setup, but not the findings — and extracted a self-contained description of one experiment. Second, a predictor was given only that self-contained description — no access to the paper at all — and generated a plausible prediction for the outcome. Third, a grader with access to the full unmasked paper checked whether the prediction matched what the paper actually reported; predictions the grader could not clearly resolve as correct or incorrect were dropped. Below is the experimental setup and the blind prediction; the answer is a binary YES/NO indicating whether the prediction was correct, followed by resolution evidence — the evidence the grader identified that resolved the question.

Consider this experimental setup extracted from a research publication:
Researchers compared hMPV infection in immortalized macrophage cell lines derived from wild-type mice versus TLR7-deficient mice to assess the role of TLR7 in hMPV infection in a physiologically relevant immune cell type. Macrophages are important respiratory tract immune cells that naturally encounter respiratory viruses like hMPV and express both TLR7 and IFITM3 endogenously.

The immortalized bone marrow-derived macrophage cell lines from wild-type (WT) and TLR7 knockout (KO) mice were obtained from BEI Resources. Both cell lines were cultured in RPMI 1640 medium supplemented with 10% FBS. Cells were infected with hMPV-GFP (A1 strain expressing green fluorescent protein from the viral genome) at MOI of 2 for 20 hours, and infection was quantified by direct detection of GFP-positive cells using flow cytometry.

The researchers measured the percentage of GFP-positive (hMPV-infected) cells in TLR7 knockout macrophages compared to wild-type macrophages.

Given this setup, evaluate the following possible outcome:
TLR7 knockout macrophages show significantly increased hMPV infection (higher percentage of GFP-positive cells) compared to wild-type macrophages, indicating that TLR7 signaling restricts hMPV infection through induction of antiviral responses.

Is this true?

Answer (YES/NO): NO